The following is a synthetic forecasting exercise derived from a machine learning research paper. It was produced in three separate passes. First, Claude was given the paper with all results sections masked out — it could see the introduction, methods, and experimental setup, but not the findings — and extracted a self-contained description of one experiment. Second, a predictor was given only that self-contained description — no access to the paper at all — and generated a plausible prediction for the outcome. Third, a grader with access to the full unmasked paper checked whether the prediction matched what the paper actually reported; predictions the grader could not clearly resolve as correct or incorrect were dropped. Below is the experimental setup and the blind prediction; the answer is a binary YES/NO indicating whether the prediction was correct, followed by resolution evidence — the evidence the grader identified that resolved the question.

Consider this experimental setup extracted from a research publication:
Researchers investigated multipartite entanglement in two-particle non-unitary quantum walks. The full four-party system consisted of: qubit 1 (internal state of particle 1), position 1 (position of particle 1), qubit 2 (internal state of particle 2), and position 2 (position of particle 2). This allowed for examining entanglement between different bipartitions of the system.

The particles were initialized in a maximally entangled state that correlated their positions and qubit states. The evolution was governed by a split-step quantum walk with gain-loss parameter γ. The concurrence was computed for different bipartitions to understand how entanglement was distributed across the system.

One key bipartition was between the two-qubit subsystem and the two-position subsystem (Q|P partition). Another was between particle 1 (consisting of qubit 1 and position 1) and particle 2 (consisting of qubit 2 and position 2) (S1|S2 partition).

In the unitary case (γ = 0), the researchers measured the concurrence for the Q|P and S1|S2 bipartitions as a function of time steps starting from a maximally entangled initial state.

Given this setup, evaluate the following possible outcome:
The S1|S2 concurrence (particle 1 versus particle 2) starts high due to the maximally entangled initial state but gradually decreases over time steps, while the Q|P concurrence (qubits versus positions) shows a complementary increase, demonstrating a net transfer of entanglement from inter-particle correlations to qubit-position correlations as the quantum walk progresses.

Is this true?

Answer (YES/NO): NO